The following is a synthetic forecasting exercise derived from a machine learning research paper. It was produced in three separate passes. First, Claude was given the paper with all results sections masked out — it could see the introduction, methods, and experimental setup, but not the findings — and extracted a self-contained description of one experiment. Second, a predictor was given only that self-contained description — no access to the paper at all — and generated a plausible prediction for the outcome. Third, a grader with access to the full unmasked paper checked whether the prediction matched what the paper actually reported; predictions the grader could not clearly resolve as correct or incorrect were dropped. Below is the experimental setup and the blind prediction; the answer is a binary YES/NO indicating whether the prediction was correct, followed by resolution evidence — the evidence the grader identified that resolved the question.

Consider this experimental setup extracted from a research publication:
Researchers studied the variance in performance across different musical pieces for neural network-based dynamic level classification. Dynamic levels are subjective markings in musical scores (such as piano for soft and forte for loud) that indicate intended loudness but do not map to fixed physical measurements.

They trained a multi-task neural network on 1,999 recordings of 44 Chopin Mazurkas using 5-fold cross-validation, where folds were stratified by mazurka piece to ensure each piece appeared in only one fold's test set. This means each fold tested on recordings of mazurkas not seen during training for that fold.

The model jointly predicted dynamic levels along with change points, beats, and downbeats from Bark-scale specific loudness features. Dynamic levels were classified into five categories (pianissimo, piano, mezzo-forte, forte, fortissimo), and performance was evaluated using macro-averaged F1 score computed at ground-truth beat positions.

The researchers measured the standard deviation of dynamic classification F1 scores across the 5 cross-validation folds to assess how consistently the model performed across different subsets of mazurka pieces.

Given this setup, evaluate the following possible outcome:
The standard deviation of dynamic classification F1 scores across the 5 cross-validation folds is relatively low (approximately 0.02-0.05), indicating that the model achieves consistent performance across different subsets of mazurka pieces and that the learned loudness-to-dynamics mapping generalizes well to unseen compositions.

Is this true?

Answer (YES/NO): NO